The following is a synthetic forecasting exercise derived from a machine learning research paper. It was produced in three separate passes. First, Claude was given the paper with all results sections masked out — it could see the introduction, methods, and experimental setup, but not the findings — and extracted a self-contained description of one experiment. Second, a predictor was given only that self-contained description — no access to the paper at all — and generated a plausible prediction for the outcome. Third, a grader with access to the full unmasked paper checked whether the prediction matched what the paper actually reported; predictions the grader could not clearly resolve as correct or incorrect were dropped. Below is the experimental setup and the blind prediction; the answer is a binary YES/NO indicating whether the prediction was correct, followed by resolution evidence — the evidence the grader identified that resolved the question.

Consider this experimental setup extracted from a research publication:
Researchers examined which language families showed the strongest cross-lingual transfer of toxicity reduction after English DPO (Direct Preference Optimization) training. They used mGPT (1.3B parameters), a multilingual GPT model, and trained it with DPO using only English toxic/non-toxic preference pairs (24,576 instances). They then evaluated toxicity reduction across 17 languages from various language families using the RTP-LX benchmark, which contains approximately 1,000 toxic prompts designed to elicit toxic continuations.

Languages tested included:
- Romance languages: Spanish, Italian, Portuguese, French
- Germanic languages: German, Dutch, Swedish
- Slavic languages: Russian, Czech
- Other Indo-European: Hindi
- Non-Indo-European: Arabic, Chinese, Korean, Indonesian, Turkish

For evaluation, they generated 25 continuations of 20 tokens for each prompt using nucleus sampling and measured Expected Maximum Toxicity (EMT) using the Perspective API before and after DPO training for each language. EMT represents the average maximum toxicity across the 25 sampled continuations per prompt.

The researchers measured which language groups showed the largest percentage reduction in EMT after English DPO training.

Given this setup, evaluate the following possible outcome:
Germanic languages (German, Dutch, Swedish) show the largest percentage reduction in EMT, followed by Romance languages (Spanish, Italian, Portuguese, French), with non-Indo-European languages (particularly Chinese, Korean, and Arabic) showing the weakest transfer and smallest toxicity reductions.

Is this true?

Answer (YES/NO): NO